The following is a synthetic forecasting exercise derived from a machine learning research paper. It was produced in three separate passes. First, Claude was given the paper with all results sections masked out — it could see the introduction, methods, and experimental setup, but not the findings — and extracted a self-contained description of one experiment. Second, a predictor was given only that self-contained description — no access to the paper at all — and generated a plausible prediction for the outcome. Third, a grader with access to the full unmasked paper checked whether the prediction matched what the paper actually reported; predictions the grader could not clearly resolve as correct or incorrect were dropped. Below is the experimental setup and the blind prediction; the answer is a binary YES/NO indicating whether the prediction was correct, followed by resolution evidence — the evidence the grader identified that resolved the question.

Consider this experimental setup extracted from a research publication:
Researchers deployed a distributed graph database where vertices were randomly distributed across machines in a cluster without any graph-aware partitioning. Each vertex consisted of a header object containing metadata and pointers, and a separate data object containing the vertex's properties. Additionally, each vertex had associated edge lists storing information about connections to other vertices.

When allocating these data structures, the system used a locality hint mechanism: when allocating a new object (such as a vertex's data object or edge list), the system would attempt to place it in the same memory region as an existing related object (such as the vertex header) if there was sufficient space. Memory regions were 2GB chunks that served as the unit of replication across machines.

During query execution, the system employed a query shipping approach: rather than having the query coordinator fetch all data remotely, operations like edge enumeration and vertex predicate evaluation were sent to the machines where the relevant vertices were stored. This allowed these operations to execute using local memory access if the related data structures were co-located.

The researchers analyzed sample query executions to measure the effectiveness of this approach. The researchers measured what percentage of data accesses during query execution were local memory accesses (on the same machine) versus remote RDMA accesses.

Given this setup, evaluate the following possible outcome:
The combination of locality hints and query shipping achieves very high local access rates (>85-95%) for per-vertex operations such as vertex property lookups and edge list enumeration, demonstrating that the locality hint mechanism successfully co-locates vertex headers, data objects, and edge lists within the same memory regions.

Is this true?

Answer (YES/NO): YES